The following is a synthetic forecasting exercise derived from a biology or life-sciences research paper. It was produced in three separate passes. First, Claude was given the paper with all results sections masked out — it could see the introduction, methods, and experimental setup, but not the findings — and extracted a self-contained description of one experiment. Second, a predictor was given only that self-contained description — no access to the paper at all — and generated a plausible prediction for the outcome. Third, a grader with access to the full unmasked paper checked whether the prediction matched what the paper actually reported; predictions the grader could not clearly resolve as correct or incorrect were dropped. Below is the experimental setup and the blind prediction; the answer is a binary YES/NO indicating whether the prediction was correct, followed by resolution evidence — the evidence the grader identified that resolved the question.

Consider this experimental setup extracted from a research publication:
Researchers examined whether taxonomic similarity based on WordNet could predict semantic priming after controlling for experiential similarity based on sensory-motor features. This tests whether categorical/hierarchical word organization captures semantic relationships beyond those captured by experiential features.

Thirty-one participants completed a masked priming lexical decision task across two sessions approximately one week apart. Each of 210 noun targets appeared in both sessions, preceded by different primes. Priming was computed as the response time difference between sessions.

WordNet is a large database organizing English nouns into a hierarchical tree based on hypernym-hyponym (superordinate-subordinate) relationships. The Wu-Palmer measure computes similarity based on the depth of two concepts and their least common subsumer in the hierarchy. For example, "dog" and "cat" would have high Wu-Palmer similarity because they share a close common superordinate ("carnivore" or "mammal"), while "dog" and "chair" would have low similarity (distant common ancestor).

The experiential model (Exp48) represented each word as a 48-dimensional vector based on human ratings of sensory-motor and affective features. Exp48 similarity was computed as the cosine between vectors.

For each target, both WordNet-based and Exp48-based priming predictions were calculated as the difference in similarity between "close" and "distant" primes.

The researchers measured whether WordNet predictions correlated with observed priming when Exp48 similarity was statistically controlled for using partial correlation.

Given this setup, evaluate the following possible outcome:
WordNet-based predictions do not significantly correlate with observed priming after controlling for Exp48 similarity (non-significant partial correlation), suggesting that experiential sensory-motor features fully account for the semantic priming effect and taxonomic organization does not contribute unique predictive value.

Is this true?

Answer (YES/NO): YES